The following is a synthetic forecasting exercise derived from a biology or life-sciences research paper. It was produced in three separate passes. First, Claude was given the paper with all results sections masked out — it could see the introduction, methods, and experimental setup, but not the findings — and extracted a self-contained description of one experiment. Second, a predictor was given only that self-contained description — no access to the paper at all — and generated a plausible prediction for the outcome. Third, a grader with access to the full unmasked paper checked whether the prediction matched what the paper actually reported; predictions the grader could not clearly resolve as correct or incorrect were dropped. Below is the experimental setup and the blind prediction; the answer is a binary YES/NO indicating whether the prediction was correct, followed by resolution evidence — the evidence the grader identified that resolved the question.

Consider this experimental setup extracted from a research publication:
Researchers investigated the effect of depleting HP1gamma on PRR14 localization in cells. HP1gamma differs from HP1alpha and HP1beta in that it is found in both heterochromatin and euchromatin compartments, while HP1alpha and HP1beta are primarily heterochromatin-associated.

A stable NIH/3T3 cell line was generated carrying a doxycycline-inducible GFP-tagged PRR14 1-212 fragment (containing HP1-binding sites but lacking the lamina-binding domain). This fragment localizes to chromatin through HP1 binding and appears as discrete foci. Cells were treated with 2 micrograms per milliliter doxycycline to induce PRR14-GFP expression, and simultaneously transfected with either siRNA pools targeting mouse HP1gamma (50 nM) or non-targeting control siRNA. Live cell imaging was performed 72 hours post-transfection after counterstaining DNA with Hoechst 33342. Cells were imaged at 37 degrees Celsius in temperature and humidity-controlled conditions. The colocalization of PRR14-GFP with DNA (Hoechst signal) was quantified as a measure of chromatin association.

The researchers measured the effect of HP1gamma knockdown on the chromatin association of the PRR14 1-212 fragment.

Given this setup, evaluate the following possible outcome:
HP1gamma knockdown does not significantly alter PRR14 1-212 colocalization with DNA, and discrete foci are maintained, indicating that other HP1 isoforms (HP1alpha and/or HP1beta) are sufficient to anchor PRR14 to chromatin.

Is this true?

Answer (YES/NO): NO